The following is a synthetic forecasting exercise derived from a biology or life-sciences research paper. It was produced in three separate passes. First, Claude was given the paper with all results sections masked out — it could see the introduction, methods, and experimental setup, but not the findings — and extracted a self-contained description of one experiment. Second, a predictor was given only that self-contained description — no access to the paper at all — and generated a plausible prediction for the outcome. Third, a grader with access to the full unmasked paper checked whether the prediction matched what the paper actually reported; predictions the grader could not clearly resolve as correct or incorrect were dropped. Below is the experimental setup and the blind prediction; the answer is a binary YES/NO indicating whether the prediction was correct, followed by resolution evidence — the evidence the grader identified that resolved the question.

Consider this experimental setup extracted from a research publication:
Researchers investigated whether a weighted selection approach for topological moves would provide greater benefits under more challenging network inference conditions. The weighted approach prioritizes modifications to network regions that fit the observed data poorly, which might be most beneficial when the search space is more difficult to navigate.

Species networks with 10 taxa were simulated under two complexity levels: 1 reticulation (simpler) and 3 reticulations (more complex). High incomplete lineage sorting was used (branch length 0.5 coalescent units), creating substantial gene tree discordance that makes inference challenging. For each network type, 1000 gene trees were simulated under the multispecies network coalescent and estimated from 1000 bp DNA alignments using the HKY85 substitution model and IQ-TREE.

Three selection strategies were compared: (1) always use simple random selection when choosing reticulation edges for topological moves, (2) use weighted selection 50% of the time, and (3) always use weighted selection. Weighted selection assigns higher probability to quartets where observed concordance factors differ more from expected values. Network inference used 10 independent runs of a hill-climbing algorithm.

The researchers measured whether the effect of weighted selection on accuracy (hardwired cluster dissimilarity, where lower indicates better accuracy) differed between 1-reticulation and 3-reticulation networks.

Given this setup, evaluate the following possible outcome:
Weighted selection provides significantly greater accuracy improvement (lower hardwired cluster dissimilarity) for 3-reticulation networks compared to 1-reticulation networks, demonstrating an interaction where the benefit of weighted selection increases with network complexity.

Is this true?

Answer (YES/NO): NO